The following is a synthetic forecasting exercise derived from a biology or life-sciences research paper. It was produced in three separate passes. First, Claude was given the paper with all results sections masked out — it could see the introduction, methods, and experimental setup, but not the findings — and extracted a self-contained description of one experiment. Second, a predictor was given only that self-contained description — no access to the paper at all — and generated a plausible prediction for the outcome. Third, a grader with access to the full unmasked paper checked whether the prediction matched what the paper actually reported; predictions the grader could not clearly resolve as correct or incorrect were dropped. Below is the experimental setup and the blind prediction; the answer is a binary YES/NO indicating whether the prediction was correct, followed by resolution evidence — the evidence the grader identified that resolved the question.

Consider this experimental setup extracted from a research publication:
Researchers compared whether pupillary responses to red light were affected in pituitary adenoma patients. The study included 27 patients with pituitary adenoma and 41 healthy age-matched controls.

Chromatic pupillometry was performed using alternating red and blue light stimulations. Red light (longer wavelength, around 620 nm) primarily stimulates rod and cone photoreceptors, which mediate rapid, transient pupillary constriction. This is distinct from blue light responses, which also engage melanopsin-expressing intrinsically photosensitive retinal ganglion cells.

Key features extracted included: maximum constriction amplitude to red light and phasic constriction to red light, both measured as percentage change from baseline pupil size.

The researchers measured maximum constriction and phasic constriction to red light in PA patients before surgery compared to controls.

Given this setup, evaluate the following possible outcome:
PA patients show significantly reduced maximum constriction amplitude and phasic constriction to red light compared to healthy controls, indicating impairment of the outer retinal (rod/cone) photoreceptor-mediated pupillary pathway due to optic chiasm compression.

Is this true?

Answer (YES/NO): YES